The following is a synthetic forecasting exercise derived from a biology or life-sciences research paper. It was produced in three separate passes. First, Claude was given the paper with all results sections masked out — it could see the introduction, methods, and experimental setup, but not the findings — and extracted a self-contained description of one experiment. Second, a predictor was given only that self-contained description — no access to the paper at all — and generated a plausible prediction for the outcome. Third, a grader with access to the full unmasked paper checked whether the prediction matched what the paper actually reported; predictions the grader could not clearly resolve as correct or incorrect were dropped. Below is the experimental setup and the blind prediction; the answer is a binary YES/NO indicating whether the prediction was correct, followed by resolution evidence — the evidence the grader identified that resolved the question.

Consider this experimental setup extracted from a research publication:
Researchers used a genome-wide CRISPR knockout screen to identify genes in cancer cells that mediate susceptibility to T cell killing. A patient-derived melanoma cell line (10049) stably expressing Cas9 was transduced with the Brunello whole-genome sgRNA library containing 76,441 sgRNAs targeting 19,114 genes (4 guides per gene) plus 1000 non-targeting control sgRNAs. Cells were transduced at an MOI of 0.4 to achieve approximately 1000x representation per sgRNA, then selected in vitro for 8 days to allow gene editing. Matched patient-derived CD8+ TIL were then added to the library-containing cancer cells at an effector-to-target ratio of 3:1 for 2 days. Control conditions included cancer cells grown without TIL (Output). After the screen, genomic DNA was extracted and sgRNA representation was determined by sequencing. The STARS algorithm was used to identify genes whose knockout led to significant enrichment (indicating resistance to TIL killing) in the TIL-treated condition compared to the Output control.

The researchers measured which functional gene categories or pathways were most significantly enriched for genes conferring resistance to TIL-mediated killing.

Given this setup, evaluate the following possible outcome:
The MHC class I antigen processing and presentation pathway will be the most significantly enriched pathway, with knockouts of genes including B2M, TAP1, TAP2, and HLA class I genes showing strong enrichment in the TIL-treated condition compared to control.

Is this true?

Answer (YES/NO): NO